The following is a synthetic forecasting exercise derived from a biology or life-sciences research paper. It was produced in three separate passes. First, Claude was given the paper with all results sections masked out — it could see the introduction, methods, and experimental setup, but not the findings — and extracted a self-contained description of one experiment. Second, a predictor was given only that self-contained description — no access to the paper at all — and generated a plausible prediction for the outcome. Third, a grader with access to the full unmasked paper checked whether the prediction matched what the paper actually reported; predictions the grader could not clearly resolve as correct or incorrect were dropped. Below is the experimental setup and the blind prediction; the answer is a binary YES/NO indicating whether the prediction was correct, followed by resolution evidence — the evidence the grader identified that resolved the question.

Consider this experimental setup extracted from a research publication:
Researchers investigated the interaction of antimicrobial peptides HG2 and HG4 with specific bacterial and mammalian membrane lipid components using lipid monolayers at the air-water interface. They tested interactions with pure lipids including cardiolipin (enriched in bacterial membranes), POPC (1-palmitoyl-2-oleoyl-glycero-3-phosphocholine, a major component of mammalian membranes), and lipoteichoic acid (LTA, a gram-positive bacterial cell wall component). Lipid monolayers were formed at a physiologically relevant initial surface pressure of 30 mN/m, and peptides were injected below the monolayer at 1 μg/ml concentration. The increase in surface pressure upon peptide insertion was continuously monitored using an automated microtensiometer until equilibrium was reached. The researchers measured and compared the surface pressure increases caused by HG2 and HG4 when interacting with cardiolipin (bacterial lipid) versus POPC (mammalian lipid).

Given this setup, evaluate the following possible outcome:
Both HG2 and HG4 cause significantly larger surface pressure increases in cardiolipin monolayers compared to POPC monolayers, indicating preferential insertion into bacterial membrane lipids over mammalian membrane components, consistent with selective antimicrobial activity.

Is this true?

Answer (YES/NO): NO